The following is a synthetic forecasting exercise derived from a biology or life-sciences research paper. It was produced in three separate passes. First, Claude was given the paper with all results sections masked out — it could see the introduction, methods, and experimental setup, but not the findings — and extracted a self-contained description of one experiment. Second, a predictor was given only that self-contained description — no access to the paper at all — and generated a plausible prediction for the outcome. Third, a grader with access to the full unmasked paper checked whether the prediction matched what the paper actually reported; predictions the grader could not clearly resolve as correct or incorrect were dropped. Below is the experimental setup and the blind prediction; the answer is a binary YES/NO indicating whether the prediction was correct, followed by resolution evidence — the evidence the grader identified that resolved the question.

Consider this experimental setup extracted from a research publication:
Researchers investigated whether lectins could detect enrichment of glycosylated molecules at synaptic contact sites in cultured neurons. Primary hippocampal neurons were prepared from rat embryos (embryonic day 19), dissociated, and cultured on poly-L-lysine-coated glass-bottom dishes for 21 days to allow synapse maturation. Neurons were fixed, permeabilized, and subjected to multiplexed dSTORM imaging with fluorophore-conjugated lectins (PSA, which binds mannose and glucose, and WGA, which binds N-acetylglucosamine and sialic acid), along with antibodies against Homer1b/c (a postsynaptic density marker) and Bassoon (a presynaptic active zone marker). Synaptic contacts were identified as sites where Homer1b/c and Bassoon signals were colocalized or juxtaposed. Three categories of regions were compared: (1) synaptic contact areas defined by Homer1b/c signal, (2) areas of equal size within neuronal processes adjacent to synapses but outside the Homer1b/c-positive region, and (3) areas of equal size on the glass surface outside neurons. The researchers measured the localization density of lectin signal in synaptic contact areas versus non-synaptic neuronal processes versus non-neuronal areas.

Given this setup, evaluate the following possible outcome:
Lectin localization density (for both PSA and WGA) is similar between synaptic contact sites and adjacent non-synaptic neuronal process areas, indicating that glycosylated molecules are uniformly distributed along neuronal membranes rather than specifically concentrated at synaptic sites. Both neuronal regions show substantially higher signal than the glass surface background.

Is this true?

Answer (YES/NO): NO